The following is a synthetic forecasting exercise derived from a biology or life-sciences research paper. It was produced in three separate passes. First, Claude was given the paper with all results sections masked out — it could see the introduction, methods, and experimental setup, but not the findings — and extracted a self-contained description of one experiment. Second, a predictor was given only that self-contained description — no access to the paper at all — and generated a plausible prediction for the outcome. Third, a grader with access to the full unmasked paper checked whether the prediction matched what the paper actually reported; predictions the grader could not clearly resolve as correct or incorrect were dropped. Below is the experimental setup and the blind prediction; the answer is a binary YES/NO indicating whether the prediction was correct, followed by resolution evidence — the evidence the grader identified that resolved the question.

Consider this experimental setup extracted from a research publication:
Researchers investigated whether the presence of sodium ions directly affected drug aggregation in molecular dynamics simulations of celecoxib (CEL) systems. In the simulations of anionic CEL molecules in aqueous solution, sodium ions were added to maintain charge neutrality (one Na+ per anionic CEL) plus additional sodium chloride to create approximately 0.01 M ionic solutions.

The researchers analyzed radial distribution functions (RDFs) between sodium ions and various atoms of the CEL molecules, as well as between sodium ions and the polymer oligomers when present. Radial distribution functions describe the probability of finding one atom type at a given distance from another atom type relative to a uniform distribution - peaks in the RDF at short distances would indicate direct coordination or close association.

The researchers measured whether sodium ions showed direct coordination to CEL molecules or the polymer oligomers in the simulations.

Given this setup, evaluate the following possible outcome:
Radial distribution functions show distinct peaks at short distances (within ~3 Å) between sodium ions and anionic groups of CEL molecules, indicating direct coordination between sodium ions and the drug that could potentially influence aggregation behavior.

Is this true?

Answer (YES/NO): NO